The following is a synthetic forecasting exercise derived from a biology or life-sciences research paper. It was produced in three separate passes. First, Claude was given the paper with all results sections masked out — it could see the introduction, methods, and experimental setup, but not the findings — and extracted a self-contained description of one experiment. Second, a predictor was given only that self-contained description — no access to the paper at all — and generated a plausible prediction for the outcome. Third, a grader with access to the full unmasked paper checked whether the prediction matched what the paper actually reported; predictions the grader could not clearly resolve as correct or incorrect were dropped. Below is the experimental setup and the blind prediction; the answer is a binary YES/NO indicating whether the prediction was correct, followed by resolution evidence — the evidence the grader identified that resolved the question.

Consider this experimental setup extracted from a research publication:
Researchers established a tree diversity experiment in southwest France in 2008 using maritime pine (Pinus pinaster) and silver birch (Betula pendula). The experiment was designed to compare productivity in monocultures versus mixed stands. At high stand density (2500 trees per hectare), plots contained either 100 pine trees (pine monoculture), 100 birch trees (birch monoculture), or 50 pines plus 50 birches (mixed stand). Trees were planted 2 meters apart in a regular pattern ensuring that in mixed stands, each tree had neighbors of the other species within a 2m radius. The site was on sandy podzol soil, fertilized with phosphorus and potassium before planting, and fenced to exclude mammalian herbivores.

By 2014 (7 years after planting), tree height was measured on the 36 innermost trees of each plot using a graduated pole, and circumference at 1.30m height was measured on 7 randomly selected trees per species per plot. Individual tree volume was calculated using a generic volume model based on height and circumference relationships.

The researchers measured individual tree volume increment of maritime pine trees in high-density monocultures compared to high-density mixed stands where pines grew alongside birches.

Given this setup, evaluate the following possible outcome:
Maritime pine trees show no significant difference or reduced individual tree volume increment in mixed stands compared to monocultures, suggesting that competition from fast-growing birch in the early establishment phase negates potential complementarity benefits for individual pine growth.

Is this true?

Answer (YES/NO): YES